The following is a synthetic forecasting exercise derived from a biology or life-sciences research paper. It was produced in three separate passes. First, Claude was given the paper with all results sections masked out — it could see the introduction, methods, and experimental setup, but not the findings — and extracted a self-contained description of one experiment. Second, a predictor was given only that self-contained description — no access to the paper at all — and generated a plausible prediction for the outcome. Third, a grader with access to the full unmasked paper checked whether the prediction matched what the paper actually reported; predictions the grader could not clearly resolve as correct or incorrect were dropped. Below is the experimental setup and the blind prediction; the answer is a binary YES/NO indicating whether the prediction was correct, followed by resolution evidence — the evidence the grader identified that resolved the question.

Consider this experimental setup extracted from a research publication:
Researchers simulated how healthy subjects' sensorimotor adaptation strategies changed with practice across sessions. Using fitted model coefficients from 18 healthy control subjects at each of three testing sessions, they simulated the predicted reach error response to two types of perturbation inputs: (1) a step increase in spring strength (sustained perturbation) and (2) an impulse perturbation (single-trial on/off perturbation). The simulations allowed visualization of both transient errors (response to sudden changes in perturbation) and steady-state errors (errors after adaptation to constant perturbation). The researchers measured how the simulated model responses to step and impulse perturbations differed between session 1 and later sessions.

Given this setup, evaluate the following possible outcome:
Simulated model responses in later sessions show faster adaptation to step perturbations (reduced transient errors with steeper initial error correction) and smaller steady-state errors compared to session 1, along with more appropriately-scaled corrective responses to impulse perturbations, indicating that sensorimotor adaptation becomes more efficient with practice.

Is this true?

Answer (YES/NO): NO